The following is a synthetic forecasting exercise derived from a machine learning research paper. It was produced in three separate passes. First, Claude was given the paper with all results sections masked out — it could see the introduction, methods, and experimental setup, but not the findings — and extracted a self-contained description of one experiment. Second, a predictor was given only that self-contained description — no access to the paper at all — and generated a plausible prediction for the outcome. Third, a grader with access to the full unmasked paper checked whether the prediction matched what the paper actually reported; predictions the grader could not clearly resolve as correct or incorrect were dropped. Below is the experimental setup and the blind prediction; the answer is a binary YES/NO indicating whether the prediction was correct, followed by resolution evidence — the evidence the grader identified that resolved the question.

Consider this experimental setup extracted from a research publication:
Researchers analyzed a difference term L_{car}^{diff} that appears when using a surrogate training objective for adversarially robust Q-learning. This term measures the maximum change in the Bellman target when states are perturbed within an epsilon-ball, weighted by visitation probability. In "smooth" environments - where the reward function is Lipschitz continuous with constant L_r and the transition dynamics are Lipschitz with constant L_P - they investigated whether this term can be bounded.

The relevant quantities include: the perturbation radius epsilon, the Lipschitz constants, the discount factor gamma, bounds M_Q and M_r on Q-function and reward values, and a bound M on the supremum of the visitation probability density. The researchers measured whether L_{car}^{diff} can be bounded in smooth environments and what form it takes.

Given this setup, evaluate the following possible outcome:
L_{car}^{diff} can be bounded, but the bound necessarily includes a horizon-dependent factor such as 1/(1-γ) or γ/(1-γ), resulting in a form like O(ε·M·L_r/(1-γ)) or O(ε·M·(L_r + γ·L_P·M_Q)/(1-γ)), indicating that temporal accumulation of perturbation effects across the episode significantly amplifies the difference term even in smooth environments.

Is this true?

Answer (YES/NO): NO